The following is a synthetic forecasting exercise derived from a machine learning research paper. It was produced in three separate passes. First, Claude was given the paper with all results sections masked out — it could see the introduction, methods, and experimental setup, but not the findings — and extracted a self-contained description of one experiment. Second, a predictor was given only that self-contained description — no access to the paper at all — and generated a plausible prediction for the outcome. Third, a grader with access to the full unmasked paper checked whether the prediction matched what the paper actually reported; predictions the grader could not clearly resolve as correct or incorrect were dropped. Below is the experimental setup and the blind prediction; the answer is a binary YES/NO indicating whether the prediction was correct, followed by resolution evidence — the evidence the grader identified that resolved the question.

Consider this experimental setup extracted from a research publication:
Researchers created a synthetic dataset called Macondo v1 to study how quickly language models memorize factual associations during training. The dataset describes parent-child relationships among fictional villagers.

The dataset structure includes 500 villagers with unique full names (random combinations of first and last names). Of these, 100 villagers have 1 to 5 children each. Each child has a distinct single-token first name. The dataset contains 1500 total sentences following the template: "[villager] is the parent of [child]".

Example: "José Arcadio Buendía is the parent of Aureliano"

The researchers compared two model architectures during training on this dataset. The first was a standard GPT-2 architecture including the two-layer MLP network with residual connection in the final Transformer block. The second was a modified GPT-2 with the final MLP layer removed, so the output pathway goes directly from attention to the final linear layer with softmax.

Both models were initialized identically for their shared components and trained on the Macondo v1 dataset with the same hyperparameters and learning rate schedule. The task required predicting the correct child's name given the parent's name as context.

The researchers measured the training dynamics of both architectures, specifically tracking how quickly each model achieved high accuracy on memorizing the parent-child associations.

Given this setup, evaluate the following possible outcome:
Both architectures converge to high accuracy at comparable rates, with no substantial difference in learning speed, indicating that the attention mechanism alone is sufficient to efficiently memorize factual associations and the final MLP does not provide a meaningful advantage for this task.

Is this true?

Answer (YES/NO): NO